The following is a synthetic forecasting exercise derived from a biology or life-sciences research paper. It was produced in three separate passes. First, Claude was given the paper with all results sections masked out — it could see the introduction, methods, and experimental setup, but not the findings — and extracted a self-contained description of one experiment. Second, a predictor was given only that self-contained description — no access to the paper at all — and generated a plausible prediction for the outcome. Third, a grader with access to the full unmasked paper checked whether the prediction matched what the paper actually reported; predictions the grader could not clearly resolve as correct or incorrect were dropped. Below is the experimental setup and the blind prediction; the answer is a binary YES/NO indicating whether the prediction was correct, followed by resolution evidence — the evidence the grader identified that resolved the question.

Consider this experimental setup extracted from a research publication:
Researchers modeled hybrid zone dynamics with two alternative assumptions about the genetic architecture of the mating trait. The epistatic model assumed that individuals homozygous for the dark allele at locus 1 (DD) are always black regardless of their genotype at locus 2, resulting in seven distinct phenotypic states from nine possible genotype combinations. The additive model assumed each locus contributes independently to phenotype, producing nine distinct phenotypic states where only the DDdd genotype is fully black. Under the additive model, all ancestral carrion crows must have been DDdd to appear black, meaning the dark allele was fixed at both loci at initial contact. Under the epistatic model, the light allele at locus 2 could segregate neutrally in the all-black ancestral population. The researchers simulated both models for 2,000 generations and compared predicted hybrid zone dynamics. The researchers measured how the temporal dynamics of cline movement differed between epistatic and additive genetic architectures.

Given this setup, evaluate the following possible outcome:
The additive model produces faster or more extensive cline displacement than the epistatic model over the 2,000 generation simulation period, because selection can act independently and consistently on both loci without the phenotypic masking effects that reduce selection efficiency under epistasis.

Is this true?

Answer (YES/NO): NO